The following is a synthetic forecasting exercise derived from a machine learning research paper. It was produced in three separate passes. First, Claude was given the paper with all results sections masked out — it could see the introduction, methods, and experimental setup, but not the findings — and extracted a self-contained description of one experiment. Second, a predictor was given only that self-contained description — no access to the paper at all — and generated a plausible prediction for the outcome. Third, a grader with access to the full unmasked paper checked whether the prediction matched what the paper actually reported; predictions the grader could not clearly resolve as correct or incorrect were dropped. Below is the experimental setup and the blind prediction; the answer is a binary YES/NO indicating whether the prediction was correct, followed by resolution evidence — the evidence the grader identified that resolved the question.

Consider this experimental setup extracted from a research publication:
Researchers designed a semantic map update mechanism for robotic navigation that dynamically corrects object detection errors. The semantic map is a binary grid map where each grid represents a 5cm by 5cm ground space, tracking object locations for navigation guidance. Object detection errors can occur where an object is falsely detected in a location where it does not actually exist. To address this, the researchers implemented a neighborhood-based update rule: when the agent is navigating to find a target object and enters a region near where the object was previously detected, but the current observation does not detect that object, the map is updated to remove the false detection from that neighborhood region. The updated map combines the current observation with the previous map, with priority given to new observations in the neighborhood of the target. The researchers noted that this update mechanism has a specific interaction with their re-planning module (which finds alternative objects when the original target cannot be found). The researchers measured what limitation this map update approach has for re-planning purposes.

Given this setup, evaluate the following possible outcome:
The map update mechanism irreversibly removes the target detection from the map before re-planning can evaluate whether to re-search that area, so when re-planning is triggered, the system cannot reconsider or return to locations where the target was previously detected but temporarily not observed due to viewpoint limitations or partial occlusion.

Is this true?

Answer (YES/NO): NO